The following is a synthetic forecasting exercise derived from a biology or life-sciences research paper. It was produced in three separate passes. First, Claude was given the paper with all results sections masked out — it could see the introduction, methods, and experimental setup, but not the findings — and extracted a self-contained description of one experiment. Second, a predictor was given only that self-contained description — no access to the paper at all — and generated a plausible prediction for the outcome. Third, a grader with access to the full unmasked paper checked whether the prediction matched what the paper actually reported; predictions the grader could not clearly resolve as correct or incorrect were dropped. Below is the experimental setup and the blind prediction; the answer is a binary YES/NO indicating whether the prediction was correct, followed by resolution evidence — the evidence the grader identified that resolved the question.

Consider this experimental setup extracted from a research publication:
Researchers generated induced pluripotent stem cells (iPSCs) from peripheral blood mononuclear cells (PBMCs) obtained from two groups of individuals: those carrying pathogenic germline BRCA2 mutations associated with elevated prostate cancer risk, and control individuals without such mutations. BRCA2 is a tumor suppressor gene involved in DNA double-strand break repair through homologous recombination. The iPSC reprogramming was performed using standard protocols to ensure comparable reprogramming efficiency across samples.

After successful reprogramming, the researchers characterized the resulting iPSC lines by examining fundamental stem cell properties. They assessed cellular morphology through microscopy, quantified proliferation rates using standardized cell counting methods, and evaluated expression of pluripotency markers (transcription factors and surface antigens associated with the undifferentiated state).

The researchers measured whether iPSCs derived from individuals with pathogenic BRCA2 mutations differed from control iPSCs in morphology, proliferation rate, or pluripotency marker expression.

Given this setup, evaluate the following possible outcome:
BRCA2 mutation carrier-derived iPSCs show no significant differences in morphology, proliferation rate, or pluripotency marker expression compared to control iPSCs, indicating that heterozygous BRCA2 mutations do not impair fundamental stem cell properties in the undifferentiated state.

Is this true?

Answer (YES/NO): YES